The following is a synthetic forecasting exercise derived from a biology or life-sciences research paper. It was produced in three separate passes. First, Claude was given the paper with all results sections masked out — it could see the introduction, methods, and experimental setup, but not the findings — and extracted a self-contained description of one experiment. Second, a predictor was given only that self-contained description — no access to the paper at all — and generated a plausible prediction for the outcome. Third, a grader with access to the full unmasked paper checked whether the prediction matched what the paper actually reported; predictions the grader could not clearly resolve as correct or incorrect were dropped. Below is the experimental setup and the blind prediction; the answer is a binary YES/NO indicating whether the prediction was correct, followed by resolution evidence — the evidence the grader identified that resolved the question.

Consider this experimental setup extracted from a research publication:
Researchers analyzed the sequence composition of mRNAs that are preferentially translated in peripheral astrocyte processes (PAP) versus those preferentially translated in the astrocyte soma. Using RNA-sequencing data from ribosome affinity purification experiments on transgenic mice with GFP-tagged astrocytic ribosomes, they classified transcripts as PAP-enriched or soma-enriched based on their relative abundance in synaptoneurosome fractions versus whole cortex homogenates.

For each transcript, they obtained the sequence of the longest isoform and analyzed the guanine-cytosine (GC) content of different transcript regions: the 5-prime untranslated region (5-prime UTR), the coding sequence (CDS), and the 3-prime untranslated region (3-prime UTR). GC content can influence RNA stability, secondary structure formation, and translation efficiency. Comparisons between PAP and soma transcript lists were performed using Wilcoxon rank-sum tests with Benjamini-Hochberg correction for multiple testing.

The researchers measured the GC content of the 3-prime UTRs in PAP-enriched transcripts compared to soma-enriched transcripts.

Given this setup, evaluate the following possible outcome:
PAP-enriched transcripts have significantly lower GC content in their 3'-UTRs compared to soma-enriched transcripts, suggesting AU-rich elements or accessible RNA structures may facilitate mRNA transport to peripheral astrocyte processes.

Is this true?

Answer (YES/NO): NO